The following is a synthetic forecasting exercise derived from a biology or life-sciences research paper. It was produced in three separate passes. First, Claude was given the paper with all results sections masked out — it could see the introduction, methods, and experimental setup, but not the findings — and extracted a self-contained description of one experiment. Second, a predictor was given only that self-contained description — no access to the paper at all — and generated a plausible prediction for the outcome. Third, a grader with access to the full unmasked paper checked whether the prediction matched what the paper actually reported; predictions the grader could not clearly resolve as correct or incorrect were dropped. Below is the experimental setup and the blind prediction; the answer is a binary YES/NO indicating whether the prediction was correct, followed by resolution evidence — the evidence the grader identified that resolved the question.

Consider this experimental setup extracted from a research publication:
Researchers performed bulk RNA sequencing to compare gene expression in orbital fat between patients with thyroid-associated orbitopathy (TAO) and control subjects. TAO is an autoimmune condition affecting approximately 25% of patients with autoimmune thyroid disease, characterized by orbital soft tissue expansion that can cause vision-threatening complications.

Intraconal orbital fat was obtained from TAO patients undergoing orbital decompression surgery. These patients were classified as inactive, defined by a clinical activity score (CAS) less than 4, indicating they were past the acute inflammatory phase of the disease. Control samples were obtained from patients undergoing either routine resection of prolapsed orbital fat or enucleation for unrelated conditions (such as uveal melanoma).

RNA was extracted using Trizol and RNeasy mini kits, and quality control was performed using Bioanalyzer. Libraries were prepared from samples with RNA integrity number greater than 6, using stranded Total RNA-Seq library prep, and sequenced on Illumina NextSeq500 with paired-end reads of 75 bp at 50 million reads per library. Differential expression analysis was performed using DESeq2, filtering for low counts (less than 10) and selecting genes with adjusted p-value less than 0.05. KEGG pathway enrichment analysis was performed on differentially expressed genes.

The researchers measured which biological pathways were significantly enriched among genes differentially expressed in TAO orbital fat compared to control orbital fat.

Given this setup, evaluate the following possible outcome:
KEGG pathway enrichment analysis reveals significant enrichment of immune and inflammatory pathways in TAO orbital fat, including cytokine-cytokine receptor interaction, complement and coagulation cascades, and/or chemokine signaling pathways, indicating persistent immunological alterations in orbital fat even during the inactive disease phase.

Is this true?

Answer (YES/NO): NO